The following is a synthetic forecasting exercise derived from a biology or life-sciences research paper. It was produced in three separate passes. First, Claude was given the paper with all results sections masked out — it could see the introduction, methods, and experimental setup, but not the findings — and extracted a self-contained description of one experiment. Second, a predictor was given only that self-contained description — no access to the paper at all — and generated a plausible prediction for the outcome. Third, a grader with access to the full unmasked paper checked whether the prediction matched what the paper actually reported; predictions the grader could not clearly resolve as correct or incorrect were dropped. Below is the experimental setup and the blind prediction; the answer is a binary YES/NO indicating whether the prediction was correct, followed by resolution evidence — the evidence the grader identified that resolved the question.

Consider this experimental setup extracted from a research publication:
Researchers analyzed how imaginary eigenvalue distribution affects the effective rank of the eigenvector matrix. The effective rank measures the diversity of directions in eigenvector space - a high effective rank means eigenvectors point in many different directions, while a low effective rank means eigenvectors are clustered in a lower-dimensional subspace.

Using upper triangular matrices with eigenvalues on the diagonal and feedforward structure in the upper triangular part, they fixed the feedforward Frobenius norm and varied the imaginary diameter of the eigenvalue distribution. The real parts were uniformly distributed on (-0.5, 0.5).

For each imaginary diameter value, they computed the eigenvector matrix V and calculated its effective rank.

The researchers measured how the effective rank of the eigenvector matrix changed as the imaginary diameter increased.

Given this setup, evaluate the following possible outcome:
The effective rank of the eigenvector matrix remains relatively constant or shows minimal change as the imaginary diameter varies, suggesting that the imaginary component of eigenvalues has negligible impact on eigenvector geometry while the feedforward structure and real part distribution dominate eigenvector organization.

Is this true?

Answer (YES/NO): NO